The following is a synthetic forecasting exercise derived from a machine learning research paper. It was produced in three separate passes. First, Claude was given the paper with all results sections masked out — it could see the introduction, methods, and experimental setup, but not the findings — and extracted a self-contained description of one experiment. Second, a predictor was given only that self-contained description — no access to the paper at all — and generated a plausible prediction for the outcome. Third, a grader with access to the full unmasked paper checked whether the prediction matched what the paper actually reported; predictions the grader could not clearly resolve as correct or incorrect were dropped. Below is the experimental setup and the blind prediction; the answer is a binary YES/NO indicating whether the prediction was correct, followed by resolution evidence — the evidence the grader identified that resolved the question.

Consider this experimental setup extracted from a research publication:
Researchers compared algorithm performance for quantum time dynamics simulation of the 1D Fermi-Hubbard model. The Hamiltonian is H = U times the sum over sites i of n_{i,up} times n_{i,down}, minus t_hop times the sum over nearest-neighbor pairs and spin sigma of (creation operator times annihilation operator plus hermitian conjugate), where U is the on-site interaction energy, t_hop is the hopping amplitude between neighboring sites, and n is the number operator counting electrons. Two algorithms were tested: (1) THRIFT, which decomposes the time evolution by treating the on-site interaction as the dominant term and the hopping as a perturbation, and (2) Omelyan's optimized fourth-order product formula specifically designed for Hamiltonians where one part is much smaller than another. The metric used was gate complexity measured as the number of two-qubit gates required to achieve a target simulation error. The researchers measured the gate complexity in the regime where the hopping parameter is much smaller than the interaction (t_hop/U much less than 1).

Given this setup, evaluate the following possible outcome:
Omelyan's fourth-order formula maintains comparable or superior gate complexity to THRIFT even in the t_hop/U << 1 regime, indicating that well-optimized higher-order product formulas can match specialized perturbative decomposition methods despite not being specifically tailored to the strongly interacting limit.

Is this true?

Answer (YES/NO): YES